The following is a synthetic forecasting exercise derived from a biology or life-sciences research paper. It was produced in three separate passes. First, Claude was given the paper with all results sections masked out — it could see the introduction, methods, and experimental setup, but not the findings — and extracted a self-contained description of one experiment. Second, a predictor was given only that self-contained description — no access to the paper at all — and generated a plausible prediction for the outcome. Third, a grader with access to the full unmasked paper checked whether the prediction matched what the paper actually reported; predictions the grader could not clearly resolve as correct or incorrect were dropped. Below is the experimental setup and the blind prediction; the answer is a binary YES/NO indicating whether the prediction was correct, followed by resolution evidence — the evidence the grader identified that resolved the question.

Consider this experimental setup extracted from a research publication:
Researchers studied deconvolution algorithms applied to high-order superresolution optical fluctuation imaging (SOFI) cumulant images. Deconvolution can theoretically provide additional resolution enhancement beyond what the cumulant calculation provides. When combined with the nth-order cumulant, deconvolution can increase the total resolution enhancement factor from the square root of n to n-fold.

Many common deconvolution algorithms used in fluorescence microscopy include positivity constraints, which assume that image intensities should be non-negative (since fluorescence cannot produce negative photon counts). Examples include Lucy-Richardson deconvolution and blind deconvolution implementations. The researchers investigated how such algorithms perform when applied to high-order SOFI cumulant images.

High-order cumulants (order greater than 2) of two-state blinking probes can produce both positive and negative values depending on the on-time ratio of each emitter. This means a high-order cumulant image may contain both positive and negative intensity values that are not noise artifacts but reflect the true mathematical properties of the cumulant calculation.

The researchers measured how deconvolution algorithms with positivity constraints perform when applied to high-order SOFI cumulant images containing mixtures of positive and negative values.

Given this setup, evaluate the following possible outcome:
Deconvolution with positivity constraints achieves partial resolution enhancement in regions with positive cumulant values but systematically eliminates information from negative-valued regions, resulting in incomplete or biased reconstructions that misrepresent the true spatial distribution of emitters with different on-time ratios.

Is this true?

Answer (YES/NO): NO